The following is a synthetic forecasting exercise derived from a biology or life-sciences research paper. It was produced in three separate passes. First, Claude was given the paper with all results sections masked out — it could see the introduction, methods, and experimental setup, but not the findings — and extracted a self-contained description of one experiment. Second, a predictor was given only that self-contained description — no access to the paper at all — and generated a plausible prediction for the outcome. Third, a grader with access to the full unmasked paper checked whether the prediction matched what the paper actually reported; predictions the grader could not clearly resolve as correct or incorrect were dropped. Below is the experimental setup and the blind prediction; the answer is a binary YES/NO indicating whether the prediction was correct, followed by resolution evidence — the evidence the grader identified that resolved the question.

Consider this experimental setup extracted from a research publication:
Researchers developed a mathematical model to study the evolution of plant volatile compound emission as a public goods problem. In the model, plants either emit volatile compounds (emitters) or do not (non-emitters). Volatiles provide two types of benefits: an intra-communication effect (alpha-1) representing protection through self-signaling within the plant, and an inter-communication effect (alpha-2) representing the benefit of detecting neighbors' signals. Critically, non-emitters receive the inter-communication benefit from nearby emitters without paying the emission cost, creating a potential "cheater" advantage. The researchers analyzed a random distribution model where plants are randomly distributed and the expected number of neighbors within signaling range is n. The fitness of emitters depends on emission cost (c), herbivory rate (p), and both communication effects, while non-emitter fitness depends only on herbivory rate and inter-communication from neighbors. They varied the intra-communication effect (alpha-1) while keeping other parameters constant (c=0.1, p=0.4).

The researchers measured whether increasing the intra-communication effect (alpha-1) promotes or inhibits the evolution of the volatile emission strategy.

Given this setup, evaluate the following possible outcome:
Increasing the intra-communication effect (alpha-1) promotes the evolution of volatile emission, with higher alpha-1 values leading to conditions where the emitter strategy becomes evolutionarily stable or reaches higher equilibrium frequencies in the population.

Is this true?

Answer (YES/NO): NO